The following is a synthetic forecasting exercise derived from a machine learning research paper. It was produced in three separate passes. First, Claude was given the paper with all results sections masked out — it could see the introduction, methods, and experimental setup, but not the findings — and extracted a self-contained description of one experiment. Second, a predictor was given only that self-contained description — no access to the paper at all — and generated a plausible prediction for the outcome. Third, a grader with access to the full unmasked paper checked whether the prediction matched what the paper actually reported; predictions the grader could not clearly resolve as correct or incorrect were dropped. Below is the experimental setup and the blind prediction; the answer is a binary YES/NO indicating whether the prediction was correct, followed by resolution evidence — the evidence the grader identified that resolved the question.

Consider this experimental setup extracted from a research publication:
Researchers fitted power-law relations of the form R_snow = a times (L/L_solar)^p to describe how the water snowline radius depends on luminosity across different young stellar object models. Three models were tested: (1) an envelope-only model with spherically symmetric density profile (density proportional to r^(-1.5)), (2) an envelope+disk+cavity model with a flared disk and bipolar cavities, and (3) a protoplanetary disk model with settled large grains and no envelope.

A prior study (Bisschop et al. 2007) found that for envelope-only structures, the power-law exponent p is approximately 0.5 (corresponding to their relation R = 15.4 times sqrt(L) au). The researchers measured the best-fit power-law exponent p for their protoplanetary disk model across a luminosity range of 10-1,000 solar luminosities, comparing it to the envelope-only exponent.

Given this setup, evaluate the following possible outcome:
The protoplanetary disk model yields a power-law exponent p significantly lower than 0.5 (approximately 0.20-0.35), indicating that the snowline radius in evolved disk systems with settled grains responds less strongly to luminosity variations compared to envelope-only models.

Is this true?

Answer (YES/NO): NO